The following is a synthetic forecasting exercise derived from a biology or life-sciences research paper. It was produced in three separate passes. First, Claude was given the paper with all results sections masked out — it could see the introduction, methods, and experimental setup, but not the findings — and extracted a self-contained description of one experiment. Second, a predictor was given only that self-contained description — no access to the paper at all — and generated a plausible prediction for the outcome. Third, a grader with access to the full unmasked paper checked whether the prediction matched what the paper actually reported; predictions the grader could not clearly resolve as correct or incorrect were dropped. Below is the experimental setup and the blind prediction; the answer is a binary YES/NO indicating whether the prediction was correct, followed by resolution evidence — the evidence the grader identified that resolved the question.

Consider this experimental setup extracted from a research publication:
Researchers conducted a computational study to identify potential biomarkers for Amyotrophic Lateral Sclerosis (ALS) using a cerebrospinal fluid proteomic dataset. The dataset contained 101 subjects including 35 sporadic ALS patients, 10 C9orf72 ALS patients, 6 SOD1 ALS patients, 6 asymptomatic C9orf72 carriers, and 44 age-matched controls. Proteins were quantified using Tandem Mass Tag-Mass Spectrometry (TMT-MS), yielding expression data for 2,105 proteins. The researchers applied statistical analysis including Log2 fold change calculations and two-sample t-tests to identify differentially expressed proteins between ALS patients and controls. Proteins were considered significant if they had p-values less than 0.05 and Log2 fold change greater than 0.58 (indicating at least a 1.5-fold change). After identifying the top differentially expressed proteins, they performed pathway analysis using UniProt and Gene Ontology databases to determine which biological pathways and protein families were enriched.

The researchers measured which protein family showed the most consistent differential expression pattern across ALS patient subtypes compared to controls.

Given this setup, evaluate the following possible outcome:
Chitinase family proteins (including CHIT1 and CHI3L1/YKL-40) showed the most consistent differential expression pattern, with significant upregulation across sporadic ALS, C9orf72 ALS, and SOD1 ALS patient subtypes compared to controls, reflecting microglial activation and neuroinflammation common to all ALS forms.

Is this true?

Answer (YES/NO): NO